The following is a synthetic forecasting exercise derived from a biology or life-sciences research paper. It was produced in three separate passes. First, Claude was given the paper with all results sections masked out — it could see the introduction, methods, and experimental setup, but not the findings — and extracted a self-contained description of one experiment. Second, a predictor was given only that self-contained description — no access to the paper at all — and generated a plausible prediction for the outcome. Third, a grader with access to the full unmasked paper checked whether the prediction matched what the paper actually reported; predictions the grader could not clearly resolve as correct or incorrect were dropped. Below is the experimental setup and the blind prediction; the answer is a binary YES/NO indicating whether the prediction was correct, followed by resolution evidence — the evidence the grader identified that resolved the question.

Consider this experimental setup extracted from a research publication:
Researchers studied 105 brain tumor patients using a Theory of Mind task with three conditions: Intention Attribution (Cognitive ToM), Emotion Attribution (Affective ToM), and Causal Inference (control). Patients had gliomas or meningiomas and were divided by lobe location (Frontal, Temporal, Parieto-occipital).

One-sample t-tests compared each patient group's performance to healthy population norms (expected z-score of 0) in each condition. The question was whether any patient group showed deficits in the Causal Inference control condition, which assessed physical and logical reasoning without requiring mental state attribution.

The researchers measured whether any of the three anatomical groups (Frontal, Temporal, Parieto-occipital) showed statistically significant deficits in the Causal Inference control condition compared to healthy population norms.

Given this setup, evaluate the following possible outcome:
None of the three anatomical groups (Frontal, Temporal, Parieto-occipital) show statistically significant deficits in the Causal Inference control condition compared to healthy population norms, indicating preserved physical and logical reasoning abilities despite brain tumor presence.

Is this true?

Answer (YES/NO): NO